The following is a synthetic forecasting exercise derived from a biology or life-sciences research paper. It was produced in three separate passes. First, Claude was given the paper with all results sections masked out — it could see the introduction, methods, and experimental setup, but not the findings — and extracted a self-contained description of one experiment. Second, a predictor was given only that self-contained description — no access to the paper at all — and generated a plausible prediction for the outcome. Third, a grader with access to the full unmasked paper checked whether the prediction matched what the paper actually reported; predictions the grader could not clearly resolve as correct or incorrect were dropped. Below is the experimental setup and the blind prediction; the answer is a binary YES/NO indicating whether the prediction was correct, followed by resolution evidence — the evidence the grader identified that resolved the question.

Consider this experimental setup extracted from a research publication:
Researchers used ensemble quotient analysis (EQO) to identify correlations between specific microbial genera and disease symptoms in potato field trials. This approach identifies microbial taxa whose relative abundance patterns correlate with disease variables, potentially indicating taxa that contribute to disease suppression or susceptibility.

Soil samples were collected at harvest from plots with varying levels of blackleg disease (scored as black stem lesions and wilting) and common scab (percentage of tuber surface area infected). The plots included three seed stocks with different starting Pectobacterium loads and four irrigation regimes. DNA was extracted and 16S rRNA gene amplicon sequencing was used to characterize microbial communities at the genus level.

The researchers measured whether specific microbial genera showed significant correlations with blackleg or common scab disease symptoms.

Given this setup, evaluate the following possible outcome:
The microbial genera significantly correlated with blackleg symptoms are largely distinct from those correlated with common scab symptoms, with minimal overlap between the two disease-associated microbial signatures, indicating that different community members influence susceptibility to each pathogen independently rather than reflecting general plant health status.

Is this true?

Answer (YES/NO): NO